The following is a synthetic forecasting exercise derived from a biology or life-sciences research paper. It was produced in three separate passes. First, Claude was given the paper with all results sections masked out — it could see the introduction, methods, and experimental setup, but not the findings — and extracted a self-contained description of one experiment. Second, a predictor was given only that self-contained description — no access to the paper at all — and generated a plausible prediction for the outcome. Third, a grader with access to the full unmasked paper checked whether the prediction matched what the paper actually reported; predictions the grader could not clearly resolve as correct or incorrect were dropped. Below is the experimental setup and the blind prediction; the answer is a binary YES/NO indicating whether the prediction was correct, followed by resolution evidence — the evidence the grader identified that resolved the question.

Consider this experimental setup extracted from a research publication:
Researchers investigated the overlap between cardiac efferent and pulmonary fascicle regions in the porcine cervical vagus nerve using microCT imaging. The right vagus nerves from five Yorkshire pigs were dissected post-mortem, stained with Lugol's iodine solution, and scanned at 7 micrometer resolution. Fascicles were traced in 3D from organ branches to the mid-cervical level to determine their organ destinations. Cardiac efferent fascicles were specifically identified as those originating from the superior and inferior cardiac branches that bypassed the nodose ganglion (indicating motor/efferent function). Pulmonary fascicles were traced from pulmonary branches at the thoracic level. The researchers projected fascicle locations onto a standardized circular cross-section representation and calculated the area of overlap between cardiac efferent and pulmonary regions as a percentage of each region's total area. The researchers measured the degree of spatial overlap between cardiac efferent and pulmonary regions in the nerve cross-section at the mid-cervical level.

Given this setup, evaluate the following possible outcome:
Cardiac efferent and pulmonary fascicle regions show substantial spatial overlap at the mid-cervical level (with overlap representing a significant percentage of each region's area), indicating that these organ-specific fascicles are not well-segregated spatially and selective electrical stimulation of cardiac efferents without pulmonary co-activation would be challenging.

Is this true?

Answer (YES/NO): NO